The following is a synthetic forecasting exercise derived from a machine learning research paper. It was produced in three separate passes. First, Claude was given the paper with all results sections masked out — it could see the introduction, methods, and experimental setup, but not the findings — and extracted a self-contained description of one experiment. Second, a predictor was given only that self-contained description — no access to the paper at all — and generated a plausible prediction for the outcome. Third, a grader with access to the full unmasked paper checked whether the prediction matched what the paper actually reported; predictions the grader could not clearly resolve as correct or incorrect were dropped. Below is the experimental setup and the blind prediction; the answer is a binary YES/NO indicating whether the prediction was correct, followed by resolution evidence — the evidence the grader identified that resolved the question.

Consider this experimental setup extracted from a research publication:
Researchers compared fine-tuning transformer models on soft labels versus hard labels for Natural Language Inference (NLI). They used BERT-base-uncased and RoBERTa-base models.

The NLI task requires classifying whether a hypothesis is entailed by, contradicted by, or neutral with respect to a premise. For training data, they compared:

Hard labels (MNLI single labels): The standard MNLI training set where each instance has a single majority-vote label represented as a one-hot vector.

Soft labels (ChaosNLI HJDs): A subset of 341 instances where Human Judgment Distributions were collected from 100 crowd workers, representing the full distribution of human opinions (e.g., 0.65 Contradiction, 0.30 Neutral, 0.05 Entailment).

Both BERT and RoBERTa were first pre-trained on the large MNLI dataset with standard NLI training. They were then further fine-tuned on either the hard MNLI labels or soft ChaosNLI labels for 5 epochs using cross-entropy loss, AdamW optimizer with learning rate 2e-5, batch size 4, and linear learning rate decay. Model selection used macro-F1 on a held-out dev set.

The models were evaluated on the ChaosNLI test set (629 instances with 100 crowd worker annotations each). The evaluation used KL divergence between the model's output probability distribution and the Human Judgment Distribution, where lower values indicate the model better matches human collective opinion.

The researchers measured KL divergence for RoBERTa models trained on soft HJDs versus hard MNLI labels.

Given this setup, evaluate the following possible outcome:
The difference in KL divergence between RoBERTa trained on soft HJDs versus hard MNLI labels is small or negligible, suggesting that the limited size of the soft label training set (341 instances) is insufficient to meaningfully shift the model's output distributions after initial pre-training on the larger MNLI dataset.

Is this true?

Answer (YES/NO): NO